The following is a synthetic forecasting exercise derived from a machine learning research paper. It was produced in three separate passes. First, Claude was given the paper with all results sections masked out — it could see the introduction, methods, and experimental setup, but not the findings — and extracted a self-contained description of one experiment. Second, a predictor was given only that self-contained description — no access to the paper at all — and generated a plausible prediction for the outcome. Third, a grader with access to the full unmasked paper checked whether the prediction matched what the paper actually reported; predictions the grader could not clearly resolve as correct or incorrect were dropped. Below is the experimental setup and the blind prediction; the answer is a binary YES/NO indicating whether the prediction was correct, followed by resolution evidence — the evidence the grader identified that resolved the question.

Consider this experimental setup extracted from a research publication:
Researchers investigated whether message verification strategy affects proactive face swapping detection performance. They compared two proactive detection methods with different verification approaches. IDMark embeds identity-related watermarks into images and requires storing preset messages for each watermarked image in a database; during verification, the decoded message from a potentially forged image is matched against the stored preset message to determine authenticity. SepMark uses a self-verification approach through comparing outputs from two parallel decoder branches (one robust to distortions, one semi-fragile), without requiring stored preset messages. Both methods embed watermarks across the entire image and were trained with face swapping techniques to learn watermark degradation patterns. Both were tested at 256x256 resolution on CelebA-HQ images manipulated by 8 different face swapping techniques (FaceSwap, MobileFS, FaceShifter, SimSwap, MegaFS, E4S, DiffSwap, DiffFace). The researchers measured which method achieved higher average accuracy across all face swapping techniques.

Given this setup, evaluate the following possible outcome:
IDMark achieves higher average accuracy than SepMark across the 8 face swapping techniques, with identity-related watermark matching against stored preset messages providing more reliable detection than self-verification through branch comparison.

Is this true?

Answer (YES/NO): YES